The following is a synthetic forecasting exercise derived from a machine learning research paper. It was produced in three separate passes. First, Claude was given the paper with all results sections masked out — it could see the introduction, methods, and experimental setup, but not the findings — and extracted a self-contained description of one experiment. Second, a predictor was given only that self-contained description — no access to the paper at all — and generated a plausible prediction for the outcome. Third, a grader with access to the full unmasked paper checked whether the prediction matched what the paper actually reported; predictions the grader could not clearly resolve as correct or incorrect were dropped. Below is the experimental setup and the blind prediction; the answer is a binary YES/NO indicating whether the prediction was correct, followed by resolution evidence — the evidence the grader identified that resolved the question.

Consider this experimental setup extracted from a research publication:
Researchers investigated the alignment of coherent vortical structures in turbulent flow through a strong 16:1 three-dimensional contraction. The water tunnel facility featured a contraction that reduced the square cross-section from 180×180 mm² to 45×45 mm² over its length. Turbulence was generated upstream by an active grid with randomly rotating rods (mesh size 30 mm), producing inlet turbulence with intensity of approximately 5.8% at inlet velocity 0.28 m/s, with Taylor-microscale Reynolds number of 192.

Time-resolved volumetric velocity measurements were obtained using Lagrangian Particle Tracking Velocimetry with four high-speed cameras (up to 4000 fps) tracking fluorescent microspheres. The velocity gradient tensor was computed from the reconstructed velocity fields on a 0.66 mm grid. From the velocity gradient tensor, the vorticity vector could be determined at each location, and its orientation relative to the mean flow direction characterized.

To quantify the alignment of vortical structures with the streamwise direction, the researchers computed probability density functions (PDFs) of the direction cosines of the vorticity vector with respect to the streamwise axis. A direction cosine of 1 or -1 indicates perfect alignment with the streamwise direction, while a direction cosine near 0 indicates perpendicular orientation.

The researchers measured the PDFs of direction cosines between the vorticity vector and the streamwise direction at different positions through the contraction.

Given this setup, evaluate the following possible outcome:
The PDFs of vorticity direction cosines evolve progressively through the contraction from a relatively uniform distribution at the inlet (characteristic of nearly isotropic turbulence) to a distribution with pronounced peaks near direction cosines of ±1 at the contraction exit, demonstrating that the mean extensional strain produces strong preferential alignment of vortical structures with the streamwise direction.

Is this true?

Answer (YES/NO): YES